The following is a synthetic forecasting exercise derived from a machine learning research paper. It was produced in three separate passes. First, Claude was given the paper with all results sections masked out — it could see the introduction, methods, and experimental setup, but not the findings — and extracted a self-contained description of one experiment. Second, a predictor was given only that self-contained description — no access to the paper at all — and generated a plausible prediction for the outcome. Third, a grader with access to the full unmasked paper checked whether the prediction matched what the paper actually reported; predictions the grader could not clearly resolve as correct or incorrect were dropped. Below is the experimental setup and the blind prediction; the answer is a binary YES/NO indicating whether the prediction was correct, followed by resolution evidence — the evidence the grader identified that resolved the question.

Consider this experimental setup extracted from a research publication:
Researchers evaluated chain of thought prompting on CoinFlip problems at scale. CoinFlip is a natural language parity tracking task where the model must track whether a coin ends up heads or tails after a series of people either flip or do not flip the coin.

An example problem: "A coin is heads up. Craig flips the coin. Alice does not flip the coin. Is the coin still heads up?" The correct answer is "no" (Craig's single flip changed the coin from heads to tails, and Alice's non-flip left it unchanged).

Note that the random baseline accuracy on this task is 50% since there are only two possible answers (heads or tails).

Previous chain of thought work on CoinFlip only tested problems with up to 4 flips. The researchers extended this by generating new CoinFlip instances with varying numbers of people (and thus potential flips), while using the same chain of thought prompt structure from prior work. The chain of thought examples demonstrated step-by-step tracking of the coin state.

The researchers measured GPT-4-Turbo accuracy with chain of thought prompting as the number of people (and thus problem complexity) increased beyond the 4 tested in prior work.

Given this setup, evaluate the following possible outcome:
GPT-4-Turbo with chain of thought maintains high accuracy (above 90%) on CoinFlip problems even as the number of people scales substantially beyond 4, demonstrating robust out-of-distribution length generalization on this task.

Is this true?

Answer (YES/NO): YES